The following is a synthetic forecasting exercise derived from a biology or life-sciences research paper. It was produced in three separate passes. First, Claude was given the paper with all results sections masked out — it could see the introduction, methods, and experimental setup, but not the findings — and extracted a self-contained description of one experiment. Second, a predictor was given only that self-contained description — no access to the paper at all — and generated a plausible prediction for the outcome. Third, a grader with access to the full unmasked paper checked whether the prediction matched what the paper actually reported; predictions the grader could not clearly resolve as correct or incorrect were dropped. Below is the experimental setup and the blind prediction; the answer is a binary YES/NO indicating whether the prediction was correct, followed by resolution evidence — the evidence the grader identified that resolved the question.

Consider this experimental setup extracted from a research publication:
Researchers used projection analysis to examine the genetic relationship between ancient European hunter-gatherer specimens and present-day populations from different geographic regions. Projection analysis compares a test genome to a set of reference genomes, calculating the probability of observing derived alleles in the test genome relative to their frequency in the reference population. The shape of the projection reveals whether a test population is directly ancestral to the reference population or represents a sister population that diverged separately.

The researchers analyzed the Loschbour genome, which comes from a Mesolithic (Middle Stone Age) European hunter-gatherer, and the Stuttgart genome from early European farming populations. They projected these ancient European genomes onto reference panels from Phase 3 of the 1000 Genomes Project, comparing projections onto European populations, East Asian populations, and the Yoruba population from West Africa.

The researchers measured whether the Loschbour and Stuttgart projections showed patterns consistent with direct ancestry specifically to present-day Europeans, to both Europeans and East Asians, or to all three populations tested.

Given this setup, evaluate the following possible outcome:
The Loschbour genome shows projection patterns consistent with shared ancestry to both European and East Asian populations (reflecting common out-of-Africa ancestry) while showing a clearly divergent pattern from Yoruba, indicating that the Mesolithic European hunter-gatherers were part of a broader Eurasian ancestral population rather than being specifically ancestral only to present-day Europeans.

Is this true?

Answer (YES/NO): NO